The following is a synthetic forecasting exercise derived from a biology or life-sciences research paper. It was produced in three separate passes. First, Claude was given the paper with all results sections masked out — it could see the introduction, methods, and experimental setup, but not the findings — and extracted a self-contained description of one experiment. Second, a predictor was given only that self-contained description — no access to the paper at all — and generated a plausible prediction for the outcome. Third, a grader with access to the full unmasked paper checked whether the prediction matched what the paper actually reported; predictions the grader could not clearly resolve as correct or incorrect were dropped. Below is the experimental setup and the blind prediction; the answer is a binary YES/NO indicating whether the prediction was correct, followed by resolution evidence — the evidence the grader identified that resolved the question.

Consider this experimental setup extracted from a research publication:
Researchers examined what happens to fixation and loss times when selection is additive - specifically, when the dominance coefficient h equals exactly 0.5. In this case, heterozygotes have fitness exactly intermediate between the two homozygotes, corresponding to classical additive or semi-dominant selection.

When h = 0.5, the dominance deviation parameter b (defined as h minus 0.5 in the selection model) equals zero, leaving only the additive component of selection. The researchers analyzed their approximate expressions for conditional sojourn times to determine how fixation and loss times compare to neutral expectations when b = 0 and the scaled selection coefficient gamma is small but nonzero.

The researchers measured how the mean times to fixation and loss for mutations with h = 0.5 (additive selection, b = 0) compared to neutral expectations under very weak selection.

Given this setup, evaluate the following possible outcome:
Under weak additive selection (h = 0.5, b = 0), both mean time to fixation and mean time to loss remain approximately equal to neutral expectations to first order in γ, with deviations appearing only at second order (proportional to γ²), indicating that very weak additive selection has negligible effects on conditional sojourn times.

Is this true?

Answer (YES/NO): YES